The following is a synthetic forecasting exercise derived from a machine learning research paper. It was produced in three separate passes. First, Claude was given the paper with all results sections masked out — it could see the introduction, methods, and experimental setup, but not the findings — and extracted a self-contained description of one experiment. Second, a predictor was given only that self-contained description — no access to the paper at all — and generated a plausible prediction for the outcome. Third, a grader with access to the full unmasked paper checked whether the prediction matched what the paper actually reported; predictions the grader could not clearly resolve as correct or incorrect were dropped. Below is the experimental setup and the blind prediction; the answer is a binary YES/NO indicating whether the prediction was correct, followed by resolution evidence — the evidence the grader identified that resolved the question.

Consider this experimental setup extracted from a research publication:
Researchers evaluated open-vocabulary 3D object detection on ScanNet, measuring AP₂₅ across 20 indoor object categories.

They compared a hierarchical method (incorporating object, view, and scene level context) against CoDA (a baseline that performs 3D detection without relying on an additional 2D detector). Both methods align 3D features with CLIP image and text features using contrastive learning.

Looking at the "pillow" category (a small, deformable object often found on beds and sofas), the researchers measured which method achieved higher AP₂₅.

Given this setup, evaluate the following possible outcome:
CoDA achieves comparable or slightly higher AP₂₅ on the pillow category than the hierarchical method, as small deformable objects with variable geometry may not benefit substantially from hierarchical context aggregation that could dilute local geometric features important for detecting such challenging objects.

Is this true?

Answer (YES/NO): NO